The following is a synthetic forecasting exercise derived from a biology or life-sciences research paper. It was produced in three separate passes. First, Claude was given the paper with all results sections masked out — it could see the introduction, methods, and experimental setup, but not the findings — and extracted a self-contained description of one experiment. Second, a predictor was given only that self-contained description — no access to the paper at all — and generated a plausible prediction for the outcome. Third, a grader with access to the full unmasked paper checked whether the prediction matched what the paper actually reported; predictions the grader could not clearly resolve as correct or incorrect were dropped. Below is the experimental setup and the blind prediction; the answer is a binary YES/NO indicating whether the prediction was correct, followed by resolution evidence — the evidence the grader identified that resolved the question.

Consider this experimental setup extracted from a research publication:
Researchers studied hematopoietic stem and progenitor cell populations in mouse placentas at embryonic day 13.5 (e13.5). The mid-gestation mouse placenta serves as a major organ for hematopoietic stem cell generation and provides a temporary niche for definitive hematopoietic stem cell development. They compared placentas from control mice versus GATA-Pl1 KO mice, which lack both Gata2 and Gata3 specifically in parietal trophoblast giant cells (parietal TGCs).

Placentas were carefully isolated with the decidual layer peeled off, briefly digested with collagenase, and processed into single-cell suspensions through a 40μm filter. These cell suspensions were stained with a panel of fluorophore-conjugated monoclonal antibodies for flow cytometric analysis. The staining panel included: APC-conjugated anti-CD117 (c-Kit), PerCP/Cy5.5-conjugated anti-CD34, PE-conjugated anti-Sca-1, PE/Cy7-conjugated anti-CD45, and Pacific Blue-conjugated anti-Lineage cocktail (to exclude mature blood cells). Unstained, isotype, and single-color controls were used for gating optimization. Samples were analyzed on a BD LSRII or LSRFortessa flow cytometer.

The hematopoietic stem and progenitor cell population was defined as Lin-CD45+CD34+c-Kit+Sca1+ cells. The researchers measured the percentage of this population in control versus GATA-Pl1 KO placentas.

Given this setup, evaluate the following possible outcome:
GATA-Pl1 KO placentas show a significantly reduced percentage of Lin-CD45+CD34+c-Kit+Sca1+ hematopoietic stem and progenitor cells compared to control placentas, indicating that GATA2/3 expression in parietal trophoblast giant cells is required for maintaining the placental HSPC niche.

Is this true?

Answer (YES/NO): NO